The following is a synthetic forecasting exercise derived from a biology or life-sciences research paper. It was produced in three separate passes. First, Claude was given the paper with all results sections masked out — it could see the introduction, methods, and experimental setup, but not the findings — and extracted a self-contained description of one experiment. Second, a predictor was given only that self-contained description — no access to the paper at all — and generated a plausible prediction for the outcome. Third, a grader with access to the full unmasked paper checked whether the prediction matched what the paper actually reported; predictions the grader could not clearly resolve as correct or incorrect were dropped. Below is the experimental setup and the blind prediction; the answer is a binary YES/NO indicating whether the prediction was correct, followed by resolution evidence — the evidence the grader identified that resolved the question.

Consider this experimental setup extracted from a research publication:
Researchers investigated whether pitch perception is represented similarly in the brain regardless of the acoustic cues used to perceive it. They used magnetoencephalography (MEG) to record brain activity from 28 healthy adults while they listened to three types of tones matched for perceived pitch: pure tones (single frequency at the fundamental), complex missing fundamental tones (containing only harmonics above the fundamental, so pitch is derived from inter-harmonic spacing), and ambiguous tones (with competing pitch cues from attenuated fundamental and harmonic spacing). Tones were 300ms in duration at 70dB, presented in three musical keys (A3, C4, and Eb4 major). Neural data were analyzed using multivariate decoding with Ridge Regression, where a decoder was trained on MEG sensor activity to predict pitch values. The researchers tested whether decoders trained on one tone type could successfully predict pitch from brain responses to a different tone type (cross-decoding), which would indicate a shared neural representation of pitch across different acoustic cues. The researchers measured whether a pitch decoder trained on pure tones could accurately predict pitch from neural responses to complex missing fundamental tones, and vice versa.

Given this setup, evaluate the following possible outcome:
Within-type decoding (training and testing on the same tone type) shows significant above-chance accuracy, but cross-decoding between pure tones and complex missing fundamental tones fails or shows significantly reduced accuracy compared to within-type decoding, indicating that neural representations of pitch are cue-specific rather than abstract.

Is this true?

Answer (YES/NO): NO